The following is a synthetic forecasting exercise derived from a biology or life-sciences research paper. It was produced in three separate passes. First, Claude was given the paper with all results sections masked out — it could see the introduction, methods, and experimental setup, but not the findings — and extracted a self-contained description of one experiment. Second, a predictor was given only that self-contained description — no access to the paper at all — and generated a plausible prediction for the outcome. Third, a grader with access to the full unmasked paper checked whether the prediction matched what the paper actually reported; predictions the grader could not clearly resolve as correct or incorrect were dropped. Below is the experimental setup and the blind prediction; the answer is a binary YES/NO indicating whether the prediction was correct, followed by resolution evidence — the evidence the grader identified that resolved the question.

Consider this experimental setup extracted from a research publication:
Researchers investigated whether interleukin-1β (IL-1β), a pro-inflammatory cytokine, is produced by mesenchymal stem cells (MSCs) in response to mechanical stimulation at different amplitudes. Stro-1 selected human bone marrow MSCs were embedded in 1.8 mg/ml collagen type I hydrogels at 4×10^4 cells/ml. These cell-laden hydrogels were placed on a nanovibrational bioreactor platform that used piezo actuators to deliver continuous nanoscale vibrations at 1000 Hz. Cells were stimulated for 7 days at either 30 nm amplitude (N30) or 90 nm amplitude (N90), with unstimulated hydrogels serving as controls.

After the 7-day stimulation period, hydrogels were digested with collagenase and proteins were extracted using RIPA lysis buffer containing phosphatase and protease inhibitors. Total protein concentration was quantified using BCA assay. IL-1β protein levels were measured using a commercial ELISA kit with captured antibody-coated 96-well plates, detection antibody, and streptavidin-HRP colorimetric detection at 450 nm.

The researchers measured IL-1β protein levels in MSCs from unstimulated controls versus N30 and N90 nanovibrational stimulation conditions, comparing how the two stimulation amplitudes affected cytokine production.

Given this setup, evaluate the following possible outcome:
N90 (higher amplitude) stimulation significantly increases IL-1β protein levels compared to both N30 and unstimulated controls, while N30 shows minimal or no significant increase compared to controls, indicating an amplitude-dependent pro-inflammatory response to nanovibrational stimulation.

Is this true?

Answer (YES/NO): NO